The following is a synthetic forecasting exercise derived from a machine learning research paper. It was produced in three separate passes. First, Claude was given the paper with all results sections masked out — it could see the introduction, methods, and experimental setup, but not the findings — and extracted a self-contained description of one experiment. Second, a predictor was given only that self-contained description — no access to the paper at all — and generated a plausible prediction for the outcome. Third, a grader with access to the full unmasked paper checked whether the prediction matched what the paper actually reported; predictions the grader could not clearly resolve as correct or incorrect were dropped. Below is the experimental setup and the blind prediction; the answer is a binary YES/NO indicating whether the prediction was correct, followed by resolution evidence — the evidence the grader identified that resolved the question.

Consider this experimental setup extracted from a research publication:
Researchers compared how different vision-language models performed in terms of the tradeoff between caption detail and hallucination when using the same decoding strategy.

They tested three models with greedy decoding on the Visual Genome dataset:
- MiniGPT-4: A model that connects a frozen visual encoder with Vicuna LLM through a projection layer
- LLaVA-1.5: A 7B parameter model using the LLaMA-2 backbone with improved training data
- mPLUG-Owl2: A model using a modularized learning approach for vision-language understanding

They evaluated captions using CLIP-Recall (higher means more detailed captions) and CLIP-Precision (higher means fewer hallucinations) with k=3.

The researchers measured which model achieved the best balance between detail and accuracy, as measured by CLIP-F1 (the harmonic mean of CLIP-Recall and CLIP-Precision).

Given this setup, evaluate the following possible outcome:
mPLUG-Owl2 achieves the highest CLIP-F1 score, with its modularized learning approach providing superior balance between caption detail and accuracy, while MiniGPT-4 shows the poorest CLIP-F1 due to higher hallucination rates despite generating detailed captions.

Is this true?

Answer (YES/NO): NO